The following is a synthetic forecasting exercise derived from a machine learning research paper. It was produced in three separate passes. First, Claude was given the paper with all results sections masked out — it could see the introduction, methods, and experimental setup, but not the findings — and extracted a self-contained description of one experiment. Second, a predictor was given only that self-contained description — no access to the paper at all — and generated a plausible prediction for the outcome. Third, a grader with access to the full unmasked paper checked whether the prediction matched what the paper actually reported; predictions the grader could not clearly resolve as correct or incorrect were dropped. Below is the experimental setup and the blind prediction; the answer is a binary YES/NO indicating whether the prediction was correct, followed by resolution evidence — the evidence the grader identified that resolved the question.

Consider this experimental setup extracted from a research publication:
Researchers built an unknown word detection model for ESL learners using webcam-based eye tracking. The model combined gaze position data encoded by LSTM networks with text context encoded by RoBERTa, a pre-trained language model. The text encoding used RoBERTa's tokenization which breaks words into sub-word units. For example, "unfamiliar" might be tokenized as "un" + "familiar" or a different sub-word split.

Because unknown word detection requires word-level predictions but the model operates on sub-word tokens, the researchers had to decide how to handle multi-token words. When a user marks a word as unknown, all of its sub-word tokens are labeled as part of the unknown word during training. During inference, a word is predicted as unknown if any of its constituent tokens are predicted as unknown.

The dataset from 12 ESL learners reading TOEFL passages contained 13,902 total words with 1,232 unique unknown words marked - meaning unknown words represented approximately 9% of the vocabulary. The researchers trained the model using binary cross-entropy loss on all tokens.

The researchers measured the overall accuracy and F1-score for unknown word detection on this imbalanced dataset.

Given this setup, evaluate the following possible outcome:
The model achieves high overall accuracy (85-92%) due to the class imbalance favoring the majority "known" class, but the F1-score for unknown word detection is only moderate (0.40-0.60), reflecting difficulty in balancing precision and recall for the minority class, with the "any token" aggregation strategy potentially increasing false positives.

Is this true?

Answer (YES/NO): NO